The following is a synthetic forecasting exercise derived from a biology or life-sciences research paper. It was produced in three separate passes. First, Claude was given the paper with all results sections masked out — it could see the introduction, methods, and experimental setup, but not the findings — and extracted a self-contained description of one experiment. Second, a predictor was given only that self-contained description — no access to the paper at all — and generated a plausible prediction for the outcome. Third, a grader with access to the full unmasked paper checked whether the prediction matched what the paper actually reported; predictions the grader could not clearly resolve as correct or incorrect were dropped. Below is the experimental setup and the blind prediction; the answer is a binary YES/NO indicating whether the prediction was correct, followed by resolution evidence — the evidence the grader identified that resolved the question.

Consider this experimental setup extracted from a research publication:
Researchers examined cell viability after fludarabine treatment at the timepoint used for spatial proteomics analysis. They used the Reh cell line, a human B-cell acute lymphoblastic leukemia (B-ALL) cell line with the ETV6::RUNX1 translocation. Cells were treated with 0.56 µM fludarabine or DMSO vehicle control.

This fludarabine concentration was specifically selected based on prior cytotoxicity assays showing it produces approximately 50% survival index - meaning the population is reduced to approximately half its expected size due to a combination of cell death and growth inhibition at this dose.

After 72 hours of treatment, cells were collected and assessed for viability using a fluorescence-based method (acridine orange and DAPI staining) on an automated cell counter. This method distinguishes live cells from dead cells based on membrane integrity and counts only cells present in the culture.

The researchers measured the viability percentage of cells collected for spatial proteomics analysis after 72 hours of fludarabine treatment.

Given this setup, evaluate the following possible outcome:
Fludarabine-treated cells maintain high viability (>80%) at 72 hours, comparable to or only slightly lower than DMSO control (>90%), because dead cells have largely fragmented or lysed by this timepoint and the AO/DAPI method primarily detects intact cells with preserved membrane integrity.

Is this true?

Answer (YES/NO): YES